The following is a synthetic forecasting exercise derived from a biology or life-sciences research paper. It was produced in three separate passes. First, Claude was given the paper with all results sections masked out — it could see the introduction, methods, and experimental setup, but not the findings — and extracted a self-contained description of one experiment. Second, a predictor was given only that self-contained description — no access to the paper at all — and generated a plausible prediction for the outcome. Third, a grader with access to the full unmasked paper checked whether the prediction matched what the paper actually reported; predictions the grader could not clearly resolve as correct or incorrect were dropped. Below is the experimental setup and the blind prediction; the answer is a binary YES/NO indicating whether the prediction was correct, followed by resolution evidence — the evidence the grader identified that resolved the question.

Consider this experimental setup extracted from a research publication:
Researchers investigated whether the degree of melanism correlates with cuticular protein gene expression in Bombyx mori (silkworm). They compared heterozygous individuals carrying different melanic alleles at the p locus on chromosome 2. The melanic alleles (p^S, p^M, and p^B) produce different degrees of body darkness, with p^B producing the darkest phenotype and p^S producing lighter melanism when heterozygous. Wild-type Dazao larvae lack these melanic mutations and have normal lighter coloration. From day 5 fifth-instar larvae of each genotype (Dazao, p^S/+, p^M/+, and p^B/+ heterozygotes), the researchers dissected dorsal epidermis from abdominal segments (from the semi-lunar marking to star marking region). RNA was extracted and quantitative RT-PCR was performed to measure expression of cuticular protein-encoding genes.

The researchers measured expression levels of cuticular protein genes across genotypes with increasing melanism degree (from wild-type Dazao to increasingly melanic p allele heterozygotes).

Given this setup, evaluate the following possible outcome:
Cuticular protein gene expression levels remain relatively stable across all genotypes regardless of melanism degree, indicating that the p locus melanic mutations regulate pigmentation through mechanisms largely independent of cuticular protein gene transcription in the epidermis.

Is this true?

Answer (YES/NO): NO